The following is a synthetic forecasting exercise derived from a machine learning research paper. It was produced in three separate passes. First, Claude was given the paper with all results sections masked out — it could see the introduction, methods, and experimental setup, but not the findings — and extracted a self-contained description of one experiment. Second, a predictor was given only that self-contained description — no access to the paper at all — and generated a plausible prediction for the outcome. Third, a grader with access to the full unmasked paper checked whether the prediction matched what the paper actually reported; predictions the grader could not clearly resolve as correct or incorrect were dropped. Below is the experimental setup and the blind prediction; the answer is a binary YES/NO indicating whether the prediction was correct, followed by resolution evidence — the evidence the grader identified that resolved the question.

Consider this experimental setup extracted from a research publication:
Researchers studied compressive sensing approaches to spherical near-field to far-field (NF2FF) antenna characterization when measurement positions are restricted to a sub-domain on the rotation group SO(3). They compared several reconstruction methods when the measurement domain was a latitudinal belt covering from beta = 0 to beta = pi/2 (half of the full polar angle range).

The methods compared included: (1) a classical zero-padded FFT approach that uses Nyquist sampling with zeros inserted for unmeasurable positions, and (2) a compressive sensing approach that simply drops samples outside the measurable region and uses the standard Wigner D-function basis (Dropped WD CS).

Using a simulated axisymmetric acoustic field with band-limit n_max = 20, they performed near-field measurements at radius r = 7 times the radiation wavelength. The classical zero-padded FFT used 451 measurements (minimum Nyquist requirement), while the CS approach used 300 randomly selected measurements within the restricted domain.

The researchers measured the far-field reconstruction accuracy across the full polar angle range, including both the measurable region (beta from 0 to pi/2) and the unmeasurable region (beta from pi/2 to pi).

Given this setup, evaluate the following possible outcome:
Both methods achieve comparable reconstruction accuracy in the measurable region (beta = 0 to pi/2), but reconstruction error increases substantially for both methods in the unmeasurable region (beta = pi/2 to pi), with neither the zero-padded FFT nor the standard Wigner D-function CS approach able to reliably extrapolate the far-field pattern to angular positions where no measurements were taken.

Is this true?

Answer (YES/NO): NO